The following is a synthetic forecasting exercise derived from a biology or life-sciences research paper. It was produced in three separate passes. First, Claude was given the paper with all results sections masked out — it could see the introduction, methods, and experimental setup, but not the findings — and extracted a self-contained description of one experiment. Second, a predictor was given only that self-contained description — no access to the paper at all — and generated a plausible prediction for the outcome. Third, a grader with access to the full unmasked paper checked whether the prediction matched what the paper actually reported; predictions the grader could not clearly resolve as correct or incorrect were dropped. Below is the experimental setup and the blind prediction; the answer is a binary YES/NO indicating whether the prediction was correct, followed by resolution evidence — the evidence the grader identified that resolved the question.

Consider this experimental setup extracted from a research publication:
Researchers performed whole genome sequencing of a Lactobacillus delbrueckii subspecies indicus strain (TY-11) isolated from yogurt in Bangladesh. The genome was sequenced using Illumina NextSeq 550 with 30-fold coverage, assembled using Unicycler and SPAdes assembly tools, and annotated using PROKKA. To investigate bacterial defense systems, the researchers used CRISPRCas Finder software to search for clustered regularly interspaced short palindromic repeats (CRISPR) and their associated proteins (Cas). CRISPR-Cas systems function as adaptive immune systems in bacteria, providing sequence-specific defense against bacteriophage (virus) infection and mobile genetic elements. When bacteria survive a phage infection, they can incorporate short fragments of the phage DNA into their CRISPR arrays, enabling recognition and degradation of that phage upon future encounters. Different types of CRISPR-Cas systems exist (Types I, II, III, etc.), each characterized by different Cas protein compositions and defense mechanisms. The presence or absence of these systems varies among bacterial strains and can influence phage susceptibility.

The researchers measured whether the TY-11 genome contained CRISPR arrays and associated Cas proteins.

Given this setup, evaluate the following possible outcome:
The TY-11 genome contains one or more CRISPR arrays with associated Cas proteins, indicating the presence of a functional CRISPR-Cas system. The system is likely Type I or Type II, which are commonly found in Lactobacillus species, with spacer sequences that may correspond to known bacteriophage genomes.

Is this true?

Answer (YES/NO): NO